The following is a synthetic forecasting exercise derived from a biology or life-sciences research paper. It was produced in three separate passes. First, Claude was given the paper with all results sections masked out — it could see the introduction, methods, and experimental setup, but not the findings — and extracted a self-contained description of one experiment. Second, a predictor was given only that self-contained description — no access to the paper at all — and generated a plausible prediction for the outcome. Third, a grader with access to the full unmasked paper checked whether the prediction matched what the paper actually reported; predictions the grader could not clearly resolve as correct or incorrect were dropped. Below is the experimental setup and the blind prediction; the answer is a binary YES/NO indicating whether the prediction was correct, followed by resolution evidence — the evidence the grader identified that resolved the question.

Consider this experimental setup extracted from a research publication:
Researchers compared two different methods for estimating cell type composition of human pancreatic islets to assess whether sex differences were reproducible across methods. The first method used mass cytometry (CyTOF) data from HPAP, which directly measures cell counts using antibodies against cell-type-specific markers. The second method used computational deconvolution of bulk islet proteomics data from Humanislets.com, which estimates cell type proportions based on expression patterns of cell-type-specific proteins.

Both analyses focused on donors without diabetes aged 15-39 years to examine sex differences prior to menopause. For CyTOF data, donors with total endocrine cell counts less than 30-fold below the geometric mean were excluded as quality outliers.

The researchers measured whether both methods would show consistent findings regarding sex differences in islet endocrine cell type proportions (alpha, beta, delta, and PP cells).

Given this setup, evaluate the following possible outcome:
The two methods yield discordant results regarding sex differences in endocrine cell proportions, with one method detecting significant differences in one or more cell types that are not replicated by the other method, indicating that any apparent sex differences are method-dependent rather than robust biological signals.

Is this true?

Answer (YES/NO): NO